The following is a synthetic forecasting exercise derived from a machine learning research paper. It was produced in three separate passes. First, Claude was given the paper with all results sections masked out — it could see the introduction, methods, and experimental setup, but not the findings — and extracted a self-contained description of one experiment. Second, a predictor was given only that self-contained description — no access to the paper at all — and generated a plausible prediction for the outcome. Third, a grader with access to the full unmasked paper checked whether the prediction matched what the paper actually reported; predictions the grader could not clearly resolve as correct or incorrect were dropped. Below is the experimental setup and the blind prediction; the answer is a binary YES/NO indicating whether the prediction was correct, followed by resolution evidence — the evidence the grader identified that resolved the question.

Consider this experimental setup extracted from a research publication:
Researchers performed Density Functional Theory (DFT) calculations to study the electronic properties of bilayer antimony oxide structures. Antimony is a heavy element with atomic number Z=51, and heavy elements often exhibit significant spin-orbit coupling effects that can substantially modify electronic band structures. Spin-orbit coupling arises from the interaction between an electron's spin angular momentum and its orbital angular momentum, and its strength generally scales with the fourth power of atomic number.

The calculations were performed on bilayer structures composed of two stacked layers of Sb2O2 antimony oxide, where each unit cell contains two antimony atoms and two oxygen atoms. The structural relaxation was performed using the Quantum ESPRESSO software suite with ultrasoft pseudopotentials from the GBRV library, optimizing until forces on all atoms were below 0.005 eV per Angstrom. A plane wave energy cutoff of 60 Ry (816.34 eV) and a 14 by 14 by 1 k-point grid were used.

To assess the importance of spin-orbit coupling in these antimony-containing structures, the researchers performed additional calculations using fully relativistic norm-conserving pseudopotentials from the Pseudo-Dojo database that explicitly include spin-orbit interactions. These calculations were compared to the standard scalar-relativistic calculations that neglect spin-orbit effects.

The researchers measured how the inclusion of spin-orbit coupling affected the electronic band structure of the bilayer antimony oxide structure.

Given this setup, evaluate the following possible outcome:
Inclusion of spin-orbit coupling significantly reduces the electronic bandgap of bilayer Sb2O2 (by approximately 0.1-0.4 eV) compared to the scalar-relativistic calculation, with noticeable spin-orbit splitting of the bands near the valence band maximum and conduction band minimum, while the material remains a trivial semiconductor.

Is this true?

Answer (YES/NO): NO